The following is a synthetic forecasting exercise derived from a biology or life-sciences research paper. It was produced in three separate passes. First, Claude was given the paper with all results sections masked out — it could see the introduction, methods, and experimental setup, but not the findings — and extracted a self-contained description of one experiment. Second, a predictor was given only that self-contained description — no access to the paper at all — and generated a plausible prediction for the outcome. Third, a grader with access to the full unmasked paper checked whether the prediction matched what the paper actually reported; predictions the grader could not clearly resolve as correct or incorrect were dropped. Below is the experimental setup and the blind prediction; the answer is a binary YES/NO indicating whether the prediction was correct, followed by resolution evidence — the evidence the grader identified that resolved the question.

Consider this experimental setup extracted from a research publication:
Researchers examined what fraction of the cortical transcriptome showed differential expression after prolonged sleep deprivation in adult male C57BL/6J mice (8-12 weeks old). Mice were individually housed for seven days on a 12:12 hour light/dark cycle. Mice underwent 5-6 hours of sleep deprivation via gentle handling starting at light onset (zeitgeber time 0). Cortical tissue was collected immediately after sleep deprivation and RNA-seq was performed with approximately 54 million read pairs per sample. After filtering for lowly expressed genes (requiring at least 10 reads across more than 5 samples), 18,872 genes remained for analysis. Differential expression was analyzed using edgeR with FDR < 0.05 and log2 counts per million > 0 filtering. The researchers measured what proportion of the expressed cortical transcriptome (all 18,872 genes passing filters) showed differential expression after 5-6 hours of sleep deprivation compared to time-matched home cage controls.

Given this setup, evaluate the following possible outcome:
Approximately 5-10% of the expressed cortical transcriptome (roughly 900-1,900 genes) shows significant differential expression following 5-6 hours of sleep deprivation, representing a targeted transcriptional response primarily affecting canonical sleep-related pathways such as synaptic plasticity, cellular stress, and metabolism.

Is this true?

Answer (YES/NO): NO